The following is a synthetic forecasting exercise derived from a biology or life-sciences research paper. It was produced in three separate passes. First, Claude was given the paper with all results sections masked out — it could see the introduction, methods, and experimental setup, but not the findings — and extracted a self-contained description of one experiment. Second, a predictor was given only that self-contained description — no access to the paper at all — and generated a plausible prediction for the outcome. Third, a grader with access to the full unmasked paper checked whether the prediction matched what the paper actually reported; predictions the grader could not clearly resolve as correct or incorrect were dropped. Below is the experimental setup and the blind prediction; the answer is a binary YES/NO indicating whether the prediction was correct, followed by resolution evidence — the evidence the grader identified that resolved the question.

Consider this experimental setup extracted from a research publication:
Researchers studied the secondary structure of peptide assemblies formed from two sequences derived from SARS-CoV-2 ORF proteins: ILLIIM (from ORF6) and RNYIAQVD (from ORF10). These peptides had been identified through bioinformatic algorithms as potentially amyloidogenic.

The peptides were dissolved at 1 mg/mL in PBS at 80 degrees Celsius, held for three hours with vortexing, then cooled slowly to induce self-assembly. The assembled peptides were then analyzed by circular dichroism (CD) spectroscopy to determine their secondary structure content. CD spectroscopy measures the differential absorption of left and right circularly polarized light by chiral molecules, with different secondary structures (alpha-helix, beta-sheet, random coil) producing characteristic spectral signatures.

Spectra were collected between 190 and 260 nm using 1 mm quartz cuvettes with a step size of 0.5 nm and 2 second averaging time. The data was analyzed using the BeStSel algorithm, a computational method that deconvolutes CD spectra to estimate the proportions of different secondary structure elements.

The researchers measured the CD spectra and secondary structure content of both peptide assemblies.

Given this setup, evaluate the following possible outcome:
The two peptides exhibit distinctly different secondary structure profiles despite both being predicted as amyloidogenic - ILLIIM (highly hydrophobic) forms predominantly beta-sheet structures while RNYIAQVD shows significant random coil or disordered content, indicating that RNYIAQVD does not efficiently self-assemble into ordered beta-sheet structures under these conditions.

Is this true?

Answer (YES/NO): NO